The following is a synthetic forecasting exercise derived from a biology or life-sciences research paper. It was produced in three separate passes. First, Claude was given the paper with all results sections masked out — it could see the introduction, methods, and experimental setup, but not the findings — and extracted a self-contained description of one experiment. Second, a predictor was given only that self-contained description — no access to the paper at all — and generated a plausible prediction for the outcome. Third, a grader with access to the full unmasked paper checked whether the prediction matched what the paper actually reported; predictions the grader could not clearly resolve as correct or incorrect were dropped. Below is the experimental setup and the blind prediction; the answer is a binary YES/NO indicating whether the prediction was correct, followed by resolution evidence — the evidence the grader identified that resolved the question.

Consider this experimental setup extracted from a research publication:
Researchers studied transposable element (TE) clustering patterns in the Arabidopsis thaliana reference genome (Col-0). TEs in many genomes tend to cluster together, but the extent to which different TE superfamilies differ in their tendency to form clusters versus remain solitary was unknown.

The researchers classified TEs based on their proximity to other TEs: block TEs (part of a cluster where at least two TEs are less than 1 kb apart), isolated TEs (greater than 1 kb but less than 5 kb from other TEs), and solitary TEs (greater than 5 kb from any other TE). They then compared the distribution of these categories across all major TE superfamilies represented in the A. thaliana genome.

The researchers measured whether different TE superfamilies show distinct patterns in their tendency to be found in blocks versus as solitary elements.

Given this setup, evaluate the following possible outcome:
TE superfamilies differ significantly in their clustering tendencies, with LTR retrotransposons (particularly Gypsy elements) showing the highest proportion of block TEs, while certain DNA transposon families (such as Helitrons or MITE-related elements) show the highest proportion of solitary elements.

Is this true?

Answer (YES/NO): NO